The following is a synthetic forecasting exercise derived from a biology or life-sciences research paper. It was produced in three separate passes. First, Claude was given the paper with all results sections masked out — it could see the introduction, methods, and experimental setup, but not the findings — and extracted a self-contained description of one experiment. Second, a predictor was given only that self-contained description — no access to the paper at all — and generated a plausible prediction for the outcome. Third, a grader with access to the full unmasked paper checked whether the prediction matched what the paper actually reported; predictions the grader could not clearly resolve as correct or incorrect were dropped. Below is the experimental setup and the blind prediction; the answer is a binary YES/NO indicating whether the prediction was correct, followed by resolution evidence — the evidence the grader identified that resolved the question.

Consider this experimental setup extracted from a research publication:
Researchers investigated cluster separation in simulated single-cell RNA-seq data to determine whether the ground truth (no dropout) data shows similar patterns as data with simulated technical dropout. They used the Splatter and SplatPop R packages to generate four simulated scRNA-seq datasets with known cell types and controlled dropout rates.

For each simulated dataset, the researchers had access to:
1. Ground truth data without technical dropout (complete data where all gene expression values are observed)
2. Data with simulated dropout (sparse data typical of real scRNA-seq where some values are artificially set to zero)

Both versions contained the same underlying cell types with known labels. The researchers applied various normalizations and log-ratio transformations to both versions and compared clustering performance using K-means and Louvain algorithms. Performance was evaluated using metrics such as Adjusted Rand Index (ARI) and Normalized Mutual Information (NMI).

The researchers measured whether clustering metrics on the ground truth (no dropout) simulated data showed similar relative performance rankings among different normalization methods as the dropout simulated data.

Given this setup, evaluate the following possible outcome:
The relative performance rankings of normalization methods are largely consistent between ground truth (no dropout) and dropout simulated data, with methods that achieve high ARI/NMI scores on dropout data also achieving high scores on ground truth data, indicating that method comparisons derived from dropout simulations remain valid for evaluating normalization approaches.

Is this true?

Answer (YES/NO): YES